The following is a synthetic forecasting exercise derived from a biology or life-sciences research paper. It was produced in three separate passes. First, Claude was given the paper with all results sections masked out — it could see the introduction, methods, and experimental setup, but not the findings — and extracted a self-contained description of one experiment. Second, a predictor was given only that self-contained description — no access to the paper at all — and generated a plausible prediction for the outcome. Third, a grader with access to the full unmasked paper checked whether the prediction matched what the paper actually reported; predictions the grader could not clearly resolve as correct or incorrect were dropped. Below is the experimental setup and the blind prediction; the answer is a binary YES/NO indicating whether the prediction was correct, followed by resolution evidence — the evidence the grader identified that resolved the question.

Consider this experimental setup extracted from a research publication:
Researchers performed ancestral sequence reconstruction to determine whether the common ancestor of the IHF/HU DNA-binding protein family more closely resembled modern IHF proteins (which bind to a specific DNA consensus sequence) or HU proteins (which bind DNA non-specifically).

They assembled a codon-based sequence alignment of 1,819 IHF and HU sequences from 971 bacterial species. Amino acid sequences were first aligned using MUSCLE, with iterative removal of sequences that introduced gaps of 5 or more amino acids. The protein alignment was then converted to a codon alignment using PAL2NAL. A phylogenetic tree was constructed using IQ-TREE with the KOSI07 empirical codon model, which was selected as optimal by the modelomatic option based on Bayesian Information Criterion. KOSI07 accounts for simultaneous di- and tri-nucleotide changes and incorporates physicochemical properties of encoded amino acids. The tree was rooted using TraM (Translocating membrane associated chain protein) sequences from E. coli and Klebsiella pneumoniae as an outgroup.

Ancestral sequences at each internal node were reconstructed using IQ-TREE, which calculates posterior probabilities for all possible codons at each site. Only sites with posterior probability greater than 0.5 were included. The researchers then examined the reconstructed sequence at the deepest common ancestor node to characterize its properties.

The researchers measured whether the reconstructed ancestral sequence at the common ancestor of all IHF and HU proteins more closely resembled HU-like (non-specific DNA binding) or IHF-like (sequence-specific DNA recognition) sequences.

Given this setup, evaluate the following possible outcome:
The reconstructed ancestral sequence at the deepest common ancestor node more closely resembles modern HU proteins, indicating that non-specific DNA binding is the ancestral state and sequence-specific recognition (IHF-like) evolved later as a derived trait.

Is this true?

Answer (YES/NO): YES